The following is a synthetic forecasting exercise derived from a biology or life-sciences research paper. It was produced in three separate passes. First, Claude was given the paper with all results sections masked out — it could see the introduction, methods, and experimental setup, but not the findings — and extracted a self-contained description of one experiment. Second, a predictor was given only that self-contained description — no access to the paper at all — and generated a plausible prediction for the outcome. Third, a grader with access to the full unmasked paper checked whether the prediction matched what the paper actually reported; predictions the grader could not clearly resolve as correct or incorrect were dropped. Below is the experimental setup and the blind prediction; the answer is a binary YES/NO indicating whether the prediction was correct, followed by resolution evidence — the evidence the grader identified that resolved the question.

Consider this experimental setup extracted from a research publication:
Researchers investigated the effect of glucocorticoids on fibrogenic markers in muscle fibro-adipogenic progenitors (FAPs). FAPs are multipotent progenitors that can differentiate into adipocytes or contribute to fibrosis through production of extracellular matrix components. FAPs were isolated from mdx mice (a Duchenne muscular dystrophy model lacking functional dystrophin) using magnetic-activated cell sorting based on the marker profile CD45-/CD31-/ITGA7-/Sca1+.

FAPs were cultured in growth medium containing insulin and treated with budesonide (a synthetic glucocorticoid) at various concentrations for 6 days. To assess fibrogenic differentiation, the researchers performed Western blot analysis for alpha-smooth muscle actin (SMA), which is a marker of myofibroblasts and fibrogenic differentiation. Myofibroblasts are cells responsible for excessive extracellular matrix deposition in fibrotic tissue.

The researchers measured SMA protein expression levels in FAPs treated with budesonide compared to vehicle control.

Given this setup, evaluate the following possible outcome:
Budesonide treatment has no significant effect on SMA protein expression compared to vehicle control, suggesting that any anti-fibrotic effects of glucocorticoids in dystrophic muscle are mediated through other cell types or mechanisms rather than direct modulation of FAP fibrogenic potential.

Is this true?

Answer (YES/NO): YES